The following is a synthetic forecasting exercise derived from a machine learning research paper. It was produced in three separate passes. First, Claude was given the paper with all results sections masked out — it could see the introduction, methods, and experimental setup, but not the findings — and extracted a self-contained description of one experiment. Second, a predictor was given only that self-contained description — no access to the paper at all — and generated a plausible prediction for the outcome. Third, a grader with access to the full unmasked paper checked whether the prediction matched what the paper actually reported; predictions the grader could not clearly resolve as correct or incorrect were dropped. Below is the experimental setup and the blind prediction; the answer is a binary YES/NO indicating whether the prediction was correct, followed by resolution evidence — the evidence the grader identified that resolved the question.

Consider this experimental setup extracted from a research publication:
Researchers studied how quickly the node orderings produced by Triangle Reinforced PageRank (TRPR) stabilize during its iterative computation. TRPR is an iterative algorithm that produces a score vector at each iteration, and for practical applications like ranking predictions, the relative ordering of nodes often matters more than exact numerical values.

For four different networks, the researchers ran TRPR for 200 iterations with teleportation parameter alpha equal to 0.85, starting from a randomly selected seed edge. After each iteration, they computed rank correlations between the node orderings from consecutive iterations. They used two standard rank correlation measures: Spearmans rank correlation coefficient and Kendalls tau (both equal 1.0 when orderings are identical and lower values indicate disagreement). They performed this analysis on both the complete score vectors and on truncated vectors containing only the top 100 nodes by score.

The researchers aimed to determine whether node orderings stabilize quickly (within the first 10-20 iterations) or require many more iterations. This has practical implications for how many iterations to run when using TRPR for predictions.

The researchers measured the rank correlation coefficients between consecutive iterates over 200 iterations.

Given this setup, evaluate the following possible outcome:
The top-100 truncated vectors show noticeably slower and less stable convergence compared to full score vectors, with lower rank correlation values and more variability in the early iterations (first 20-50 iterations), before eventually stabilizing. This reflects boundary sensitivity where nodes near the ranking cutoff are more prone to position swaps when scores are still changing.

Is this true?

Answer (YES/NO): NO